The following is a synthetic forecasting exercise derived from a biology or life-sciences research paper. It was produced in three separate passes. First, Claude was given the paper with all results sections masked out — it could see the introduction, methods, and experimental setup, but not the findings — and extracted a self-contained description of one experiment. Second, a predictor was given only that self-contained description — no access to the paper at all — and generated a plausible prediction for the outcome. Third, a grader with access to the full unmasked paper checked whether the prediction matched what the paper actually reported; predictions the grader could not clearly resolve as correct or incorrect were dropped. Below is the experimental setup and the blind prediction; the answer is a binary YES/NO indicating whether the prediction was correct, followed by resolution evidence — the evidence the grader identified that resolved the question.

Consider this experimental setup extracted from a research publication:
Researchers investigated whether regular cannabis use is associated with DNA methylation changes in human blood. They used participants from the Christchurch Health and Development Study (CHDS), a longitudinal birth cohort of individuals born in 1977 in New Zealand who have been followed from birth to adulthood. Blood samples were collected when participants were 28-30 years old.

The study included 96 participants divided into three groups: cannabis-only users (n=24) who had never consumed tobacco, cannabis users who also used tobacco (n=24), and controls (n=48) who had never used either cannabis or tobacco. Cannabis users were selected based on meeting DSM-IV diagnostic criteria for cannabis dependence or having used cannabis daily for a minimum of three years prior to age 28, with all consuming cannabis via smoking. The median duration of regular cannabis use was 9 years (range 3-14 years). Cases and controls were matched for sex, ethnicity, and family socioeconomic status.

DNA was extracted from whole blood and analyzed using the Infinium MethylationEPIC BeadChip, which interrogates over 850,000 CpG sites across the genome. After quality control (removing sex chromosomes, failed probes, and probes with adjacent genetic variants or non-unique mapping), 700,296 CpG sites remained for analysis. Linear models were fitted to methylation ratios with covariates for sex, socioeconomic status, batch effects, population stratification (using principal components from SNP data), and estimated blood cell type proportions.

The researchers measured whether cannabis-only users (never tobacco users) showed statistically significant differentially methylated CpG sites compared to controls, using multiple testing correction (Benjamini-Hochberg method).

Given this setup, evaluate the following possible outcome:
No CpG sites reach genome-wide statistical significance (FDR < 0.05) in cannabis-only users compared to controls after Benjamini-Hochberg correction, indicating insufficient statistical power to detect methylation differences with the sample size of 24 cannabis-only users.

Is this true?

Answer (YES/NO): YES